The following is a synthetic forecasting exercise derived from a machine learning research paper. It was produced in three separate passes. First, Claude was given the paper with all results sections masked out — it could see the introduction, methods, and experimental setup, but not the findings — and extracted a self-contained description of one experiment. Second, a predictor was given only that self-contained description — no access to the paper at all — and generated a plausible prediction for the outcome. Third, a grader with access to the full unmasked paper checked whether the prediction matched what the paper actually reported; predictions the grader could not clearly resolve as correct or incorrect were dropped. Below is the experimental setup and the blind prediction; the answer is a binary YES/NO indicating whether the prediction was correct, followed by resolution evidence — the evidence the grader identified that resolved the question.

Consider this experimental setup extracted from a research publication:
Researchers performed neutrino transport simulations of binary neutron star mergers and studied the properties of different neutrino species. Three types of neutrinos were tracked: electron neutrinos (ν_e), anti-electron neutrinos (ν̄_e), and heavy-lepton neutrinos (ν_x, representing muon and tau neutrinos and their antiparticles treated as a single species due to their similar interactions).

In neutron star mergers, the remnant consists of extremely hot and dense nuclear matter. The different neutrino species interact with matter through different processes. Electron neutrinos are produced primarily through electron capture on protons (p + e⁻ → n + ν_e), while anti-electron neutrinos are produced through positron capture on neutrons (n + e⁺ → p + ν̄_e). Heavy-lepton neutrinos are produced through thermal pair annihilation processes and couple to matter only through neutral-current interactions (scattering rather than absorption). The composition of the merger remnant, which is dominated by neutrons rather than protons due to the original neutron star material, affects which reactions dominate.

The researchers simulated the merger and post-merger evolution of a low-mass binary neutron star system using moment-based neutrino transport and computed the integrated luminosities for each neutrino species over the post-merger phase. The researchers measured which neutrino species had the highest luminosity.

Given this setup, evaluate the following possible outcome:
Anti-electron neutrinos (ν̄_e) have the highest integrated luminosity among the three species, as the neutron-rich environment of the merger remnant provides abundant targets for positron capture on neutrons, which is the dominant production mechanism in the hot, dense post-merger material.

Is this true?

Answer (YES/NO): YES